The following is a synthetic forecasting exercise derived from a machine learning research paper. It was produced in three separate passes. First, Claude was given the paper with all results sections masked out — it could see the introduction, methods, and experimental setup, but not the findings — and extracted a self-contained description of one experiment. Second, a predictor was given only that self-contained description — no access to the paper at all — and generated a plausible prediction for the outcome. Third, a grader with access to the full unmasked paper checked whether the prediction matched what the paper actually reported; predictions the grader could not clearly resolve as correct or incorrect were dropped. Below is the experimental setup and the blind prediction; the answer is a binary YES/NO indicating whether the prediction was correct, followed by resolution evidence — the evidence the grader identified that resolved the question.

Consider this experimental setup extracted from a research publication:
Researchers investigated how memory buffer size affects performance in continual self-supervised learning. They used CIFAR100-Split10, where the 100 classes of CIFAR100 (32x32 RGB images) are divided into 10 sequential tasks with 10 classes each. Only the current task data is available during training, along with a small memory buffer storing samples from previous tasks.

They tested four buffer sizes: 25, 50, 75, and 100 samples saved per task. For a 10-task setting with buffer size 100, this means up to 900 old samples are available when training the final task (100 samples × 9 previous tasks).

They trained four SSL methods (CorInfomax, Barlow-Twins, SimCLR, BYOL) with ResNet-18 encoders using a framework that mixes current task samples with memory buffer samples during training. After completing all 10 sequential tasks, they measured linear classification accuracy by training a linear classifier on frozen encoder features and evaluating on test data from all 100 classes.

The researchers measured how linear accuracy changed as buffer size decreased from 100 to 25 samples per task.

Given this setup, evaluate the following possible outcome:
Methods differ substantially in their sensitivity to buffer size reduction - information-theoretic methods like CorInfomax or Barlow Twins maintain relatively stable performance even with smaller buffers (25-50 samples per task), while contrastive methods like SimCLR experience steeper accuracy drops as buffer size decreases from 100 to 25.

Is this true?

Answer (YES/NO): NO